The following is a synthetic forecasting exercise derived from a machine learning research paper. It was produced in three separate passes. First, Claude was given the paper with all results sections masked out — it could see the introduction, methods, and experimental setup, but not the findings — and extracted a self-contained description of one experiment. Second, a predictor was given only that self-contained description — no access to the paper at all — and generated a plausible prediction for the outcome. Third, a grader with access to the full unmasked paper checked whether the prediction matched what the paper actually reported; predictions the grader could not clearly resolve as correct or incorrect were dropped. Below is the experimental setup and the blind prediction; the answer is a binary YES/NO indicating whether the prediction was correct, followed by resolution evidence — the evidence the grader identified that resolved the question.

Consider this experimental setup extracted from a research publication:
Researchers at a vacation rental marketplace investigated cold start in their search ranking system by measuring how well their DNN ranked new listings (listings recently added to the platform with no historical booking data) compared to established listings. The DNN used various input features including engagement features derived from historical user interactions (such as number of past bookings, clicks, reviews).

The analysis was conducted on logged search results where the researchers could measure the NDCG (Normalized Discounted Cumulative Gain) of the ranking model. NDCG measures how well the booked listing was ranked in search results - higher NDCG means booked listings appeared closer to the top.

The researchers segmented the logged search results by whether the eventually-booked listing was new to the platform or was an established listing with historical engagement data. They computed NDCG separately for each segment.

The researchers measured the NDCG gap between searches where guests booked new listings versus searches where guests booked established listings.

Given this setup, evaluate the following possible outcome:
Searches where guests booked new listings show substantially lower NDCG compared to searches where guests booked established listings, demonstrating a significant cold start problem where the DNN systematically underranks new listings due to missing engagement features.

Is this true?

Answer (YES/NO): YES